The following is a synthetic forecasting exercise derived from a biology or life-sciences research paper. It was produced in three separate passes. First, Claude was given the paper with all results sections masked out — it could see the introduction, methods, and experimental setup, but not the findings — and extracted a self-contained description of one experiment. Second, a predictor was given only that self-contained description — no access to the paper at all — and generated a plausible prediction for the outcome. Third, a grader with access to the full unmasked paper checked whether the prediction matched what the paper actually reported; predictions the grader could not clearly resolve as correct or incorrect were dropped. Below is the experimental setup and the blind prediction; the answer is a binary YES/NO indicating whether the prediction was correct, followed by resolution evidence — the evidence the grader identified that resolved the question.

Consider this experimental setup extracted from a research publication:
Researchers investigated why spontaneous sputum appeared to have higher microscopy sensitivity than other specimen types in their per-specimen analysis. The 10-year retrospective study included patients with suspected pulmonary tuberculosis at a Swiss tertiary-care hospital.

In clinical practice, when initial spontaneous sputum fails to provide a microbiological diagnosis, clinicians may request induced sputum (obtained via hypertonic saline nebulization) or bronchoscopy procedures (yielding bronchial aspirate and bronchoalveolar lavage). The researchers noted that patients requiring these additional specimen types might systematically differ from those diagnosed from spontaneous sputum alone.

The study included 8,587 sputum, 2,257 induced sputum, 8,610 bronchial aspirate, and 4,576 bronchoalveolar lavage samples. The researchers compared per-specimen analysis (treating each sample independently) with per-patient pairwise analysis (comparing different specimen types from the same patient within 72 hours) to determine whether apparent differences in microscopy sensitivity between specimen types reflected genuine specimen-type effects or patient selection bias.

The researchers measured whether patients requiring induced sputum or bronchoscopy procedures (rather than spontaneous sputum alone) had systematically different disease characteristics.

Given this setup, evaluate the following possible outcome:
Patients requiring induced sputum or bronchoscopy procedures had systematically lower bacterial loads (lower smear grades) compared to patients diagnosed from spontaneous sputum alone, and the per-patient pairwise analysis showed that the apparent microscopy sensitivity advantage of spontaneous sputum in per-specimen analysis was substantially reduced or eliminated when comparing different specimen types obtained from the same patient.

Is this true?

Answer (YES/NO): YES